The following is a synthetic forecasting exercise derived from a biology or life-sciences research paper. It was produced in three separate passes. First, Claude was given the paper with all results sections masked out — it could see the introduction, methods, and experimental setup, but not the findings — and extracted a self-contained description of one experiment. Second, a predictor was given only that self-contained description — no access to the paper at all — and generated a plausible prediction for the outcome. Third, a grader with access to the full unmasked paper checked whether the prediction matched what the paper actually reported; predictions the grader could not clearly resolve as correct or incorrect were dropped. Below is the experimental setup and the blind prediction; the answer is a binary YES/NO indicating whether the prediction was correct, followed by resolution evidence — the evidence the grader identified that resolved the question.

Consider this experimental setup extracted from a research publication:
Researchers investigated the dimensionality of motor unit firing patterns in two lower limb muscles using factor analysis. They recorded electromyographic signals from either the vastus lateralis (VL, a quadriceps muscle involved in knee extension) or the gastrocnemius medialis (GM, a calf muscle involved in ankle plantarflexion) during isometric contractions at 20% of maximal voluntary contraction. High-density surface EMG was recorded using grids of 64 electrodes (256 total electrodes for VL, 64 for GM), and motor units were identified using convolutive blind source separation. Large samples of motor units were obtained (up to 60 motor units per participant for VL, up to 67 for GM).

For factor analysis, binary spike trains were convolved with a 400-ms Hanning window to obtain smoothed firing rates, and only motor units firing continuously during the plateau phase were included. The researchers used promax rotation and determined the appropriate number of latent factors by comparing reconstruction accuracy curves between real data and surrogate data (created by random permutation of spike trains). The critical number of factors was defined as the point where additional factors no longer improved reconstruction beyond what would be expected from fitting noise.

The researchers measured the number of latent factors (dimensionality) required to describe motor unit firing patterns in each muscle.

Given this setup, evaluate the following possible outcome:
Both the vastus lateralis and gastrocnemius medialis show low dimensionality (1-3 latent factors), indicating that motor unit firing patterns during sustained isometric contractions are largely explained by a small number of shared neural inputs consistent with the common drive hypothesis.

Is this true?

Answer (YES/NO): YES